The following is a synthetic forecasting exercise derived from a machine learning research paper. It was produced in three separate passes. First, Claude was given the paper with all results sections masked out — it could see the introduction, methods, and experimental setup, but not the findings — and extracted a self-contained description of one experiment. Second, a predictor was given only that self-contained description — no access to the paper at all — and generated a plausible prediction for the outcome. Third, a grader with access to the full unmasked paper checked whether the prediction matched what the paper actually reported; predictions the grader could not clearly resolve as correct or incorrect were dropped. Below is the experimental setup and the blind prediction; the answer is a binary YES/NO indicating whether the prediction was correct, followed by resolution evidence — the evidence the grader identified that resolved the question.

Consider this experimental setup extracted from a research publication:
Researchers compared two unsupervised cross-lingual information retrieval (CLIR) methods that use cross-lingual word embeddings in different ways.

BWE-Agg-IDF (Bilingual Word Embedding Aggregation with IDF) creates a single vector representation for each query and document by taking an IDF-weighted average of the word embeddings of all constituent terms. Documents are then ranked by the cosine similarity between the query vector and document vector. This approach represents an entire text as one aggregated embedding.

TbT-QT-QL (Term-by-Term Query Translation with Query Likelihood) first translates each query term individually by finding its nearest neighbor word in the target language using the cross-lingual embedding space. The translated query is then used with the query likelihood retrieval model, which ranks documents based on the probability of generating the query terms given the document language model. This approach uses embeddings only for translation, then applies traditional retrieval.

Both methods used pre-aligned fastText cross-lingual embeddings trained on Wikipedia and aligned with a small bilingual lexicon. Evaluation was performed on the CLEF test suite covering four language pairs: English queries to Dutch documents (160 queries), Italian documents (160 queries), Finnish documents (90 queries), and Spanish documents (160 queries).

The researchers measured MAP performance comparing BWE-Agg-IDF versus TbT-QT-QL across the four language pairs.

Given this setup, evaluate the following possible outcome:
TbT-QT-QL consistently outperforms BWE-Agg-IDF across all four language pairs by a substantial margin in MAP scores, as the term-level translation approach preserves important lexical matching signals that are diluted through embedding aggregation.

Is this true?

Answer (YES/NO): NO